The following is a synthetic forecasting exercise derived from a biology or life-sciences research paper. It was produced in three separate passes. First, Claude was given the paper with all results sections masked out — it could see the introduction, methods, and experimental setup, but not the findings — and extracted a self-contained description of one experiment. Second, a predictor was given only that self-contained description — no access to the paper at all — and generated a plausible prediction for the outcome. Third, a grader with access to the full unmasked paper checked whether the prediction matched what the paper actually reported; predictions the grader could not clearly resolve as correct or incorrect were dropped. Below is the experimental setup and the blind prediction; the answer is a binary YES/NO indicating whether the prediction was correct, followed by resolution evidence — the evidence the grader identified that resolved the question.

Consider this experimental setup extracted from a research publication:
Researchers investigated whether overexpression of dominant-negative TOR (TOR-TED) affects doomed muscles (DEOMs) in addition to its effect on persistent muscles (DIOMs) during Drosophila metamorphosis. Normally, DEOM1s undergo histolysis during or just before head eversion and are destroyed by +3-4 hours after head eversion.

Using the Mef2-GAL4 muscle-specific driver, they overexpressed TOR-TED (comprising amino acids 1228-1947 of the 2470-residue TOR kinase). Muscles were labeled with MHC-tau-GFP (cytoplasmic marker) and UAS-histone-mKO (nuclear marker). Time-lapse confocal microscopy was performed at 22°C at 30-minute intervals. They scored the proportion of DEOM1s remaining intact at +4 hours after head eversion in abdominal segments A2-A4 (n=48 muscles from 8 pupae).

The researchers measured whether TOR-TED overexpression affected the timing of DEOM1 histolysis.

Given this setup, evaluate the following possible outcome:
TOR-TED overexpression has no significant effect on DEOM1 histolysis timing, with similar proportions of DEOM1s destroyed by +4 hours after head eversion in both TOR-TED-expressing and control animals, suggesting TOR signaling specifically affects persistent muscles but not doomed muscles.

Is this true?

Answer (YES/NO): NO